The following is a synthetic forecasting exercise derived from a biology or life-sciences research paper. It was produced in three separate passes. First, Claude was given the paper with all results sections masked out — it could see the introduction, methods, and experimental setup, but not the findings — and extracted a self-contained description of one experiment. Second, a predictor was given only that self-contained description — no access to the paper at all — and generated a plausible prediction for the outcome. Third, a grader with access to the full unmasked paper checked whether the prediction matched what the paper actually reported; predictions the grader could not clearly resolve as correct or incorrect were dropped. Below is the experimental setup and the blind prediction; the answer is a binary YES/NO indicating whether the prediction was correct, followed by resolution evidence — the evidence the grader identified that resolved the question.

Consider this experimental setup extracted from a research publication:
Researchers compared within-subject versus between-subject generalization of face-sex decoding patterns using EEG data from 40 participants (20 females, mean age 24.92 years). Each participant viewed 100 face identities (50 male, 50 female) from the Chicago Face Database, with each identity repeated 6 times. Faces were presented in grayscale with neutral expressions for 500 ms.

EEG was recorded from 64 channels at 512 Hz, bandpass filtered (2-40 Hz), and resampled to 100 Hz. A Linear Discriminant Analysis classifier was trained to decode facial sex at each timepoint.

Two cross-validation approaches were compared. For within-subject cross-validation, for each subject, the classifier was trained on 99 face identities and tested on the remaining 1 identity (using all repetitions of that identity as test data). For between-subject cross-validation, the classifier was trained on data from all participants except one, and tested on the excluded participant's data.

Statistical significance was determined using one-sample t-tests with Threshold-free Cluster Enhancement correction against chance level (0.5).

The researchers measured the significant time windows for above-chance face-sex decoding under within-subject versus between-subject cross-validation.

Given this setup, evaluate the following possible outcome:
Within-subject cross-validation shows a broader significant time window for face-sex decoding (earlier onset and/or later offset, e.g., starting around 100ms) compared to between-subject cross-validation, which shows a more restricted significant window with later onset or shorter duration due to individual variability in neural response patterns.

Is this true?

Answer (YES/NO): YES